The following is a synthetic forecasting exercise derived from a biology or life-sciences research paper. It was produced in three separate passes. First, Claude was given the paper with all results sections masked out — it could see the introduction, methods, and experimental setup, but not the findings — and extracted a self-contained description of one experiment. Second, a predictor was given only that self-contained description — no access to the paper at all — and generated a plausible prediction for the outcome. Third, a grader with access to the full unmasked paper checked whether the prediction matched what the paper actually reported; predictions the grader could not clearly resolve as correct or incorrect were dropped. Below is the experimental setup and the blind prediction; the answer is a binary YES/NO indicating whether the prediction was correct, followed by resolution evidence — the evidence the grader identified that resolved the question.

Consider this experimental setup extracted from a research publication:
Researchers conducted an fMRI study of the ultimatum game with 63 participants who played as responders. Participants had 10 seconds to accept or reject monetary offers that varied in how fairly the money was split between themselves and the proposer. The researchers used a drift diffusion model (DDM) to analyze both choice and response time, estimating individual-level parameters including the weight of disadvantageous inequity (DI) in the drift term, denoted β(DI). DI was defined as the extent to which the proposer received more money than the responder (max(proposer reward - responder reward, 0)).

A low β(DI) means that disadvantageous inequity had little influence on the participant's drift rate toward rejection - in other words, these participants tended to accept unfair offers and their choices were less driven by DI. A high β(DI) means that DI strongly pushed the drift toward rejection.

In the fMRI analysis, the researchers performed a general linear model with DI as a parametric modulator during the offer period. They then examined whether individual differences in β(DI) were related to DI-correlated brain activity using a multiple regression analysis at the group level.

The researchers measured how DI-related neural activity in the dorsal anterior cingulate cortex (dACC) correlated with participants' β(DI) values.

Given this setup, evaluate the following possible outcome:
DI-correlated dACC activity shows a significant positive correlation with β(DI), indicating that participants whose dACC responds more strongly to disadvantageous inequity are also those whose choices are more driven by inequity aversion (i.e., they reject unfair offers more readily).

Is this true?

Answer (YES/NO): NO